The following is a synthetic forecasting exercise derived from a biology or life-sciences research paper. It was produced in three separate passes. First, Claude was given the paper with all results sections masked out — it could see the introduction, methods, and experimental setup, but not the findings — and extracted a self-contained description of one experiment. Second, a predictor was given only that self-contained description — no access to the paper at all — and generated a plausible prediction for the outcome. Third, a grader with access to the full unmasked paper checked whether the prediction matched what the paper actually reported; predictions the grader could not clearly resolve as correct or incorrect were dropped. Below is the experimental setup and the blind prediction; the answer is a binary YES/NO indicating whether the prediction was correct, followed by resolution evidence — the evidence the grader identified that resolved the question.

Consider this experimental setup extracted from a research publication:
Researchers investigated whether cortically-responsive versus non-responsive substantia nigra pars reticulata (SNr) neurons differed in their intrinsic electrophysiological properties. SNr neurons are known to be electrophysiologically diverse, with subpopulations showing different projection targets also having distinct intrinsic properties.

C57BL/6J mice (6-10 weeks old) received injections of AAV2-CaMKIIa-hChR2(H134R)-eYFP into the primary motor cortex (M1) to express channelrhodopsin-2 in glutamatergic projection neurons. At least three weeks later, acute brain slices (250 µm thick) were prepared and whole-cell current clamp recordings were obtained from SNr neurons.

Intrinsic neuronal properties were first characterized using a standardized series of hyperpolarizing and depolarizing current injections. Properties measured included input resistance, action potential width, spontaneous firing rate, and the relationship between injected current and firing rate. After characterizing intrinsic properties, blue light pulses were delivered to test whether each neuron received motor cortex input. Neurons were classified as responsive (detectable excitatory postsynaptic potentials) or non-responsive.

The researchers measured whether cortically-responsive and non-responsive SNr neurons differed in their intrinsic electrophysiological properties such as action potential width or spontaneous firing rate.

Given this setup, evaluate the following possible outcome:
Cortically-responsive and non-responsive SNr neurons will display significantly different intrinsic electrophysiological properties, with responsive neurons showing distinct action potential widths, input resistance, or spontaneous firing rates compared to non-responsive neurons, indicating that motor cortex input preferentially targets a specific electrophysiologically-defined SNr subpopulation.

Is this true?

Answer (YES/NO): YES